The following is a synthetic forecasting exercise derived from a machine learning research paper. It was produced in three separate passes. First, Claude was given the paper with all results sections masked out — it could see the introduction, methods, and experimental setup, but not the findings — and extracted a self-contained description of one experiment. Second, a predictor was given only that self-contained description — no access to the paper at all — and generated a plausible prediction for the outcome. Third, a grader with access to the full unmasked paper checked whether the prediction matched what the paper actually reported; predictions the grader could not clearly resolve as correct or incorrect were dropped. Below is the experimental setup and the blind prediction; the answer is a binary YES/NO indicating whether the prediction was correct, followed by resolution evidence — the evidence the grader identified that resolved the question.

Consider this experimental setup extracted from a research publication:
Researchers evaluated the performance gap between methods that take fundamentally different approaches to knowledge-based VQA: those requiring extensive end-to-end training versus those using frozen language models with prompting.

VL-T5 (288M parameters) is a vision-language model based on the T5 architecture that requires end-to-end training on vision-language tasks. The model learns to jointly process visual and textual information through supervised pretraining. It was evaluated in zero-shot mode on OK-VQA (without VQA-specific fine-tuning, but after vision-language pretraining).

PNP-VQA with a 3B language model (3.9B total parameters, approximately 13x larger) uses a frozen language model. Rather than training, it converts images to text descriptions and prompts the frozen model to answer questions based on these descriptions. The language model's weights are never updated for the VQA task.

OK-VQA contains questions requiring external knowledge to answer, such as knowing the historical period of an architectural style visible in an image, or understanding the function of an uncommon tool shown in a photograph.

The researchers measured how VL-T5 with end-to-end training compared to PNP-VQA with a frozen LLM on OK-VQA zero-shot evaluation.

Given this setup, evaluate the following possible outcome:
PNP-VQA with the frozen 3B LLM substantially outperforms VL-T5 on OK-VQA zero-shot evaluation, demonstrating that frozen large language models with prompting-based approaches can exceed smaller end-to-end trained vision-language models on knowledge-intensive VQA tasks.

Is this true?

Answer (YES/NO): YES